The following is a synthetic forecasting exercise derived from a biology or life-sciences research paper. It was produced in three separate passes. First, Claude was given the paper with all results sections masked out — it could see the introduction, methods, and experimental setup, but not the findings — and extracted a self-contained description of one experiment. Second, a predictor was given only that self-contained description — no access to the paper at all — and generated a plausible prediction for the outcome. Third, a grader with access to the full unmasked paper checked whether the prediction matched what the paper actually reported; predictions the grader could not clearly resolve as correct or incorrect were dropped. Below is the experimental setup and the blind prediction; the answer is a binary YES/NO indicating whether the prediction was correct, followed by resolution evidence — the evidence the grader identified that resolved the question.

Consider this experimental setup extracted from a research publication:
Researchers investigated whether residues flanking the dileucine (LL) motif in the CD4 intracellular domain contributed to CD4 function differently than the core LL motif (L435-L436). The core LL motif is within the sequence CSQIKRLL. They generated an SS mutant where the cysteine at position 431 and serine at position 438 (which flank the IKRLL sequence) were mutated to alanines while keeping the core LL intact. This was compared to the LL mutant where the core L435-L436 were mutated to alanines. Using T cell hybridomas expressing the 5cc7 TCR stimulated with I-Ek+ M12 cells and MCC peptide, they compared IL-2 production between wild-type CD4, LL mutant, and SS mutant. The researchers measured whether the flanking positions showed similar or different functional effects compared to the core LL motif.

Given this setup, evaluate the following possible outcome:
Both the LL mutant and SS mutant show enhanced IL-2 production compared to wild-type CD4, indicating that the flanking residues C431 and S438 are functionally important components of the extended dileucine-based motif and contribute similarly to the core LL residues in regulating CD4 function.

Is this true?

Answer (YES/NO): NO